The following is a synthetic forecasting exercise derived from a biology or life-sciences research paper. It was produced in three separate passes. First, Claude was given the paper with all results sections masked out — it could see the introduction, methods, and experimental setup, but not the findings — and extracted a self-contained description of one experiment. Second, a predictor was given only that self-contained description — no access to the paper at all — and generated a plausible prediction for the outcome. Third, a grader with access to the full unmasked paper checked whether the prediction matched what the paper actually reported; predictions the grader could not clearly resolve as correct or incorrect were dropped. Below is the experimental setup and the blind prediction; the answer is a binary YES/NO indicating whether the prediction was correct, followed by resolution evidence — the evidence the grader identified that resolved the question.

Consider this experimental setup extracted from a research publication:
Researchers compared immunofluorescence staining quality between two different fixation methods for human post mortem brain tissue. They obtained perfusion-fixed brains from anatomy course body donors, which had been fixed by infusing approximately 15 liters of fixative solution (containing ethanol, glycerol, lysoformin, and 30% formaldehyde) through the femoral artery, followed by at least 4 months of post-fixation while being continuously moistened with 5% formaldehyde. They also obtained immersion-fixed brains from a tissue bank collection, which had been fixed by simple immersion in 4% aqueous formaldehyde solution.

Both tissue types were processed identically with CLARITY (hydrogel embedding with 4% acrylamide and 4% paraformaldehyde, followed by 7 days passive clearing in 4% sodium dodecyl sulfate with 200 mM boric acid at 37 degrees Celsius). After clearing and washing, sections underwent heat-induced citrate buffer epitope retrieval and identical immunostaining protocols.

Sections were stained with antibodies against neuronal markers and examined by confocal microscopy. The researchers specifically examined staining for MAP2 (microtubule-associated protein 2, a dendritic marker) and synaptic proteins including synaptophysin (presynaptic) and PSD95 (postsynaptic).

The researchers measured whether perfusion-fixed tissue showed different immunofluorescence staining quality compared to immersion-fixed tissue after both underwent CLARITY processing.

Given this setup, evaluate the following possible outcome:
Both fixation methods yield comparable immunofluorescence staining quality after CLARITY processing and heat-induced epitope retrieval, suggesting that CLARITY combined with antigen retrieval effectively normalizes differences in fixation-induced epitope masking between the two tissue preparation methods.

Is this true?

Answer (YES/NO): NO